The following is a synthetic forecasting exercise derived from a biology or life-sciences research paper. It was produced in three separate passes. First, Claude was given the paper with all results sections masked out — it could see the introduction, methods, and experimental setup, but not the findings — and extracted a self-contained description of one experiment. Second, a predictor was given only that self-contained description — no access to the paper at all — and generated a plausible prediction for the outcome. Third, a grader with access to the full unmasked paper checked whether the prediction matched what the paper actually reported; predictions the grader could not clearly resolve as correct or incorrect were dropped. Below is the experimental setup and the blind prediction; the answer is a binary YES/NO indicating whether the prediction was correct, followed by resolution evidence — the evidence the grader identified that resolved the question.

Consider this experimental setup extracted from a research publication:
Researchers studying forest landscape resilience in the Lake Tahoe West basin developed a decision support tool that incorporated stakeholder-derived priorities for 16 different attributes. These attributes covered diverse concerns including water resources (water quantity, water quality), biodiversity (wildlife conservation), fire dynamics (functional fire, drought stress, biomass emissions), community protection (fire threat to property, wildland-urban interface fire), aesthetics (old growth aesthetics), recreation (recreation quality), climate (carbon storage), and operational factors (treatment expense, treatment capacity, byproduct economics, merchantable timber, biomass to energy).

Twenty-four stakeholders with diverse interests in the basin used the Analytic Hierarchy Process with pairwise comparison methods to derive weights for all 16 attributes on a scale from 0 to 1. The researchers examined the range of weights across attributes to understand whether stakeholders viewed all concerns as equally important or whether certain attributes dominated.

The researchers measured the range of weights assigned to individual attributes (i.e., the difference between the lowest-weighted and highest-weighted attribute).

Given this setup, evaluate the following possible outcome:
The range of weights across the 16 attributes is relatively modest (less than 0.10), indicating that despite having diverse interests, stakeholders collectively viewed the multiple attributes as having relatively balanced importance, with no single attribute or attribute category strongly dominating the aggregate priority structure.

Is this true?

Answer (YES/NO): NO